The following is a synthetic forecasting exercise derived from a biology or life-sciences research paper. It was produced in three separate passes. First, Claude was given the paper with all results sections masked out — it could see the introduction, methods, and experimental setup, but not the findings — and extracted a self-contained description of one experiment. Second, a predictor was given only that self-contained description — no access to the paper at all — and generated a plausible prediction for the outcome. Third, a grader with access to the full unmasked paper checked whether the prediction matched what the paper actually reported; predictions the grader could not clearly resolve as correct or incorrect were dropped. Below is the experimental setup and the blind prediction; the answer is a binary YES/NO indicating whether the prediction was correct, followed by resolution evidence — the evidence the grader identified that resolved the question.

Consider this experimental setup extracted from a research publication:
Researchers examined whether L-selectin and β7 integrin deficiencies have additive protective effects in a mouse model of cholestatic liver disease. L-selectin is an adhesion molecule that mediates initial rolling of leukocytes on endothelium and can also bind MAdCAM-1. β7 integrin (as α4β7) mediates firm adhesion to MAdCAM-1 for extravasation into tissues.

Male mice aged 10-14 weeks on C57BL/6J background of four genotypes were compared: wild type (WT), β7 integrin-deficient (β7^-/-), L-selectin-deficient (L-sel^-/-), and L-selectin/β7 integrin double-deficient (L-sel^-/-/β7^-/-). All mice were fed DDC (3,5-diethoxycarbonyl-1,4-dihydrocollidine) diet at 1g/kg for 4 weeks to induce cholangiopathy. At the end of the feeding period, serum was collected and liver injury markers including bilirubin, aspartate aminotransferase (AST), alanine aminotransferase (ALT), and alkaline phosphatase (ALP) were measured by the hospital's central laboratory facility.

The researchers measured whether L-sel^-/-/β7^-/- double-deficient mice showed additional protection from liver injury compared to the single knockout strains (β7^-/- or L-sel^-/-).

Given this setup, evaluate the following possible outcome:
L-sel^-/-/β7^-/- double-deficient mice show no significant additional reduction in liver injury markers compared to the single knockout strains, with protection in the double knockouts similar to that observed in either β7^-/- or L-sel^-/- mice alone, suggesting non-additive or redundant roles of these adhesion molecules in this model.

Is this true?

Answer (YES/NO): NO